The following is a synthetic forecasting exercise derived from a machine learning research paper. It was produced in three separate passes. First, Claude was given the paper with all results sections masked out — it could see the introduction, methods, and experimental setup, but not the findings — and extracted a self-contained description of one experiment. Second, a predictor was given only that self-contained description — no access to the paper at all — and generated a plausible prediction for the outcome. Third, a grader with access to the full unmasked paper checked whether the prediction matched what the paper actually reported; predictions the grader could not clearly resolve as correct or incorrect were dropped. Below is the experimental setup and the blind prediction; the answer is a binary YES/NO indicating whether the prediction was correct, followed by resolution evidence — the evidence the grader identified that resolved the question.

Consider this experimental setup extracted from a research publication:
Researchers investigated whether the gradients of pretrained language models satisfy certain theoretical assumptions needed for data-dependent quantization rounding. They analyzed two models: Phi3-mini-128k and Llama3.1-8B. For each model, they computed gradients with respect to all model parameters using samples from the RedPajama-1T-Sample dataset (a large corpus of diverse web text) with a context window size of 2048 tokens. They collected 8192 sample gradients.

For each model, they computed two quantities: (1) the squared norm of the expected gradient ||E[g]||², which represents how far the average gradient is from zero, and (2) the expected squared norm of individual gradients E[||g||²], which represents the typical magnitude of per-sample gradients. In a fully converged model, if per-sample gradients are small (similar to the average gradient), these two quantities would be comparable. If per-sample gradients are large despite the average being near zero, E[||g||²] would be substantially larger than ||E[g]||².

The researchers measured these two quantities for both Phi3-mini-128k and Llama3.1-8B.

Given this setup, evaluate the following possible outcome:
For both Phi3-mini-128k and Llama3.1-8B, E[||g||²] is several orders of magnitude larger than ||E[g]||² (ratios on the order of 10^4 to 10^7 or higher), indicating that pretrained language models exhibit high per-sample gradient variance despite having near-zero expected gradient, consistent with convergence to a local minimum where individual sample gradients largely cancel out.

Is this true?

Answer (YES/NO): NO